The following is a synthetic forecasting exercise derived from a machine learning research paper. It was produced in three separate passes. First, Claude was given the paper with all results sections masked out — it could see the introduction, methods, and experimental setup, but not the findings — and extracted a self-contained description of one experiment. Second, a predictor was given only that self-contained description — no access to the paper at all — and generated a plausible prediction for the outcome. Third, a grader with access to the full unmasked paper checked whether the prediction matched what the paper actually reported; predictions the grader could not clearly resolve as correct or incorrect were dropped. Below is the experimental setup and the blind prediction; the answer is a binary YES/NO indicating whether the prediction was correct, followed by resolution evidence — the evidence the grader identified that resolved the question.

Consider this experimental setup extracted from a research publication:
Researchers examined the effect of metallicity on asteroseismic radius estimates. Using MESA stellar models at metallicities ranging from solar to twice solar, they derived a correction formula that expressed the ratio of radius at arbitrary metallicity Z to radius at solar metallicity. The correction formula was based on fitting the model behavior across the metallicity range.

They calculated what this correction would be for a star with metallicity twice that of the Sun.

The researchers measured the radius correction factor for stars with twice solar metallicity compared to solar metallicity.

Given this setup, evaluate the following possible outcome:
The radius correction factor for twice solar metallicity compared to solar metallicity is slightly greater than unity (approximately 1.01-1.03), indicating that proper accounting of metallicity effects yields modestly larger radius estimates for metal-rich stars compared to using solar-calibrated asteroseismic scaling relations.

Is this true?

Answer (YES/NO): NO